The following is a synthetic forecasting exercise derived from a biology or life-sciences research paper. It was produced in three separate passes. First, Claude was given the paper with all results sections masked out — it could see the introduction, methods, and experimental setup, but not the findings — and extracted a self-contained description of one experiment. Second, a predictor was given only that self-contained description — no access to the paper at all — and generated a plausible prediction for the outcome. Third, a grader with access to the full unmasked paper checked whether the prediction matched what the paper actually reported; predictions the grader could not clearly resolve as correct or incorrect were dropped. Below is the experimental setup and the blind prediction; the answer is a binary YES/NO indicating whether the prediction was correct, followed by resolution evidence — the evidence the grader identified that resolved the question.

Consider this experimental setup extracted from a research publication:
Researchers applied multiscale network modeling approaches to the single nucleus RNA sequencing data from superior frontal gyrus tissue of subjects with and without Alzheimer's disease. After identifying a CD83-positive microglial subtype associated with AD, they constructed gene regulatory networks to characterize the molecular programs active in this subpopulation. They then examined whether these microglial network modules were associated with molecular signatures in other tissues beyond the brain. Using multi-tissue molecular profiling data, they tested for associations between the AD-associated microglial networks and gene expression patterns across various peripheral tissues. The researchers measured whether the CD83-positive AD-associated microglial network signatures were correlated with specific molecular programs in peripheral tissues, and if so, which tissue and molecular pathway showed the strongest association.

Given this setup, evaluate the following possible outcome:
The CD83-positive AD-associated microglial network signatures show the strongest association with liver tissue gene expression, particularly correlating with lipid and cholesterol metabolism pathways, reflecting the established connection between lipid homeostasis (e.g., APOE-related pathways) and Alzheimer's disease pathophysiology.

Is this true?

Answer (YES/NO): NO